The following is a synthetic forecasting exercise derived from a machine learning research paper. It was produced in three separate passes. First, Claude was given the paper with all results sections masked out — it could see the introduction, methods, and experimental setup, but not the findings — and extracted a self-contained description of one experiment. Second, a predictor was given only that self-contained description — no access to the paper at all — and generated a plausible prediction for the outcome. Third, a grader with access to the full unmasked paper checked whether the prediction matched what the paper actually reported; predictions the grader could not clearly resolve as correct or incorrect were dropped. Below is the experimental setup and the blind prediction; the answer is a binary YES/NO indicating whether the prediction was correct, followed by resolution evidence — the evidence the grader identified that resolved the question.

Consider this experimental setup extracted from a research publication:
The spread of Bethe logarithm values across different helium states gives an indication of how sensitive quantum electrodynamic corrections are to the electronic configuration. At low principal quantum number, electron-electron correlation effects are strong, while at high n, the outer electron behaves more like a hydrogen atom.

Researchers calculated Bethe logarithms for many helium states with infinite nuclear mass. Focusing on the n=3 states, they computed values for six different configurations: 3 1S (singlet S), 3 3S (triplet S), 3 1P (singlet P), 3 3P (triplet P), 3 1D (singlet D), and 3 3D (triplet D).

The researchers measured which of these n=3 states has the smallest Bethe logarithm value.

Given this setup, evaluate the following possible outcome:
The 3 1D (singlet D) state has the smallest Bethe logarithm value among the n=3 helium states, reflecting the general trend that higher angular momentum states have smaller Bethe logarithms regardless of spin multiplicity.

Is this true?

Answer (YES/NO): NO